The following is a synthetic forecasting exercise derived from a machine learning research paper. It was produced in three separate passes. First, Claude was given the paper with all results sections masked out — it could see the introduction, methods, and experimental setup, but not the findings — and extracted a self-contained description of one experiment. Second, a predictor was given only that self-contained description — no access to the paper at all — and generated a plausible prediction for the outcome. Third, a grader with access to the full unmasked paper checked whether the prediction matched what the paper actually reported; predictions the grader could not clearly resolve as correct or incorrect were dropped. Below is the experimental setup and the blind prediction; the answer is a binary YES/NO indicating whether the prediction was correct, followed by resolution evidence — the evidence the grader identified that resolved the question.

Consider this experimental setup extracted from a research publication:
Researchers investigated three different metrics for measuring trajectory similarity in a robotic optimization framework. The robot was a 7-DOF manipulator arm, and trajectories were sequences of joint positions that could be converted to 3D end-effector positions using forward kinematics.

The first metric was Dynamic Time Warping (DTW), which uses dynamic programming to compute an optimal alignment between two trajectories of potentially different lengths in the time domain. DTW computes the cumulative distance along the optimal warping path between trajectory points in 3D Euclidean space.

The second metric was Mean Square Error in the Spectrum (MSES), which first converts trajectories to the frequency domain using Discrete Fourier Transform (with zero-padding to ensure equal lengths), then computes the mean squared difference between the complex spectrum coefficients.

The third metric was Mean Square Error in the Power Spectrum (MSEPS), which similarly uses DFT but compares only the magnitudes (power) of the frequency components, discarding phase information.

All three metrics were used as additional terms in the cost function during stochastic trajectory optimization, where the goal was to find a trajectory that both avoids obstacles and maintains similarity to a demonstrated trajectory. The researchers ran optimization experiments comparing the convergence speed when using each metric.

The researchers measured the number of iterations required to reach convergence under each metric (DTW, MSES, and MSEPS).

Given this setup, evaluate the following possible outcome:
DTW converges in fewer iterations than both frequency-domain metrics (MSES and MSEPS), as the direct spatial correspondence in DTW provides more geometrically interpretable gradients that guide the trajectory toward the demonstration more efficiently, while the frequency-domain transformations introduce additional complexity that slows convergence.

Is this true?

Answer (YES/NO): NO